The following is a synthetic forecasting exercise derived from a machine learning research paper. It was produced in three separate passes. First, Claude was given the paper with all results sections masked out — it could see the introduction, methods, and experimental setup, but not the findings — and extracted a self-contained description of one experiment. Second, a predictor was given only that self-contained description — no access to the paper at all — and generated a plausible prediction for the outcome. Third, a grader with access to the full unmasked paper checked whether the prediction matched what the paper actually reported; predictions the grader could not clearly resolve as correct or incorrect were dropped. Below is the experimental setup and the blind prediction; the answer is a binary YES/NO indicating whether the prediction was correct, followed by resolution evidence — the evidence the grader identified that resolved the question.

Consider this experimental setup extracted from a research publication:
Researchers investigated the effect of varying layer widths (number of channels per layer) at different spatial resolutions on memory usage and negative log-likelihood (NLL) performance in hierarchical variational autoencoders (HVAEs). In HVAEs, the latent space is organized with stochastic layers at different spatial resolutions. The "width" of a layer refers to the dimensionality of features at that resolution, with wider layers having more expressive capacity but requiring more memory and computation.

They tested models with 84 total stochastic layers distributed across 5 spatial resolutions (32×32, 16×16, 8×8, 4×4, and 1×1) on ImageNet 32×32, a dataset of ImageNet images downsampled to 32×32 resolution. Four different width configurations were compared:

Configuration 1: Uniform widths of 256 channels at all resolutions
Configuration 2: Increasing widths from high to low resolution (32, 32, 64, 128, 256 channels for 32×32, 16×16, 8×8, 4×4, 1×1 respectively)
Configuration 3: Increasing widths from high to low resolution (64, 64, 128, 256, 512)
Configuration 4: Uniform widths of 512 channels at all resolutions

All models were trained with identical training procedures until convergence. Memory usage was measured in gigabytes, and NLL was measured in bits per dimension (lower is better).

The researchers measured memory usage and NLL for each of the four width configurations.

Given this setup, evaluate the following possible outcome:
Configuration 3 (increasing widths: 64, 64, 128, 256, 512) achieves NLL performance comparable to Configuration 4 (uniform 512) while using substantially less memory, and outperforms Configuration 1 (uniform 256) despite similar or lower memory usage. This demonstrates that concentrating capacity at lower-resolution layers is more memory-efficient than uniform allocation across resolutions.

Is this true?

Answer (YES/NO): NO